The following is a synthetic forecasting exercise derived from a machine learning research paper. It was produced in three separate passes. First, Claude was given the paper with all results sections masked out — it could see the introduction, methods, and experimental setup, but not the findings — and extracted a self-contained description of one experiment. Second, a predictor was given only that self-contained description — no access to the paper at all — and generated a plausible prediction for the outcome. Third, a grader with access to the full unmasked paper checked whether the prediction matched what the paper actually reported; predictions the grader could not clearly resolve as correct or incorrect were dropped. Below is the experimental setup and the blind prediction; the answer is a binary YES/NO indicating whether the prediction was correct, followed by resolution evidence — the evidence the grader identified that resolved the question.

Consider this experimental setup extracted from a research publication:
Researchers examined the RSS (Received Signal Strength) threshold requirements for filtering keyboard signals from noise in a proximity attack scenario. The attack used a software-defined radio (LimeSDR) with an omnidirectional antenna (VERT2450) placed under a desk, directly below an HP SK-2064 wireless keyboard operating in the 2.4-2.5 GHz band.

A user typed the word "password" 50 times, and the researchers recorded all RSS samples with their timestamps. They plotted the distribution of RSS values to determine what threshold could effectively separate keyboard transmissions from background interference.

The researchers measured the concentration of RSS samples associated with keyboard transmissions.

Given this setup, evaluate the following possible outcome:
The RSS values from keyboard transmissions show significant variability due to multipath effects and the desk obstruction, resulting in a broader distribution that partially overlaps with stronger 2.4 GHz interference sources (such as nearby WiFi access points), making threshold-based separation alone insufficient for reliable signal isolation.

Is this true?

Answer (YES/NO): NO